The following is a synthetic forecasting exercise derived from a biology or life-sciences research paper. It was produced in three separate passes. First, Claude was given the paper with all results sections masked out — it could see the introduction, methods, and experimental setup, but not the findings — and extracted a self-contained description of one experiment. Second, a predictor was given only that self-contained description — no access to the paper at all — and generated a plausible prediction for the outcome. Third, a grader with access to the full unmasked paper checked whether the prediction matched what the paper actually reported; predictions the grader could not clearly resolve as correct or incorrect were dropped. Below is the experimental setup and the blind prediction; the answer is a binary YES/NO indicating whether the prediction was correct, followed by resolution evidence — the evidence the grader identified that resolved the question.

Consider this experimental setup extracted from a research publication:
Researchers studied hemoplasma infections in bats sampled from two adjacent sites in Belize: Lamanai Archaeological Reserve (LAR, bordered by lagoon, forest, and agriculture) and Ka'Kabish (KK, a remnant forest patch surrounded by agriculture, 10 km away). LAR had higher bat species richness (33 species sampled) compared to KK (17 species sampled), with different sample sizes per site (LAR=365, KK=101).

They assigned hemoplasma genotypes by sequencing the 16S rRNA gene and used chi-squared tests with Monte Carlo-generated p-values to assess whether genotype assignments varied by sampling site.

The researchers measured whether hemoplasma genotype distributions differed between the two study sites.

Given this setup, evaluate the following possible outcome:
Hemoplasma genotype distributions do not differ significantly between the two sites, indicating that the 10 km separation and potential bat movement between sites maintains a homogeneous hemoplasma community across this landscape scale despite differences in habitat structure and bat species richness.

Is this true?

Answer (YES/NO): NO